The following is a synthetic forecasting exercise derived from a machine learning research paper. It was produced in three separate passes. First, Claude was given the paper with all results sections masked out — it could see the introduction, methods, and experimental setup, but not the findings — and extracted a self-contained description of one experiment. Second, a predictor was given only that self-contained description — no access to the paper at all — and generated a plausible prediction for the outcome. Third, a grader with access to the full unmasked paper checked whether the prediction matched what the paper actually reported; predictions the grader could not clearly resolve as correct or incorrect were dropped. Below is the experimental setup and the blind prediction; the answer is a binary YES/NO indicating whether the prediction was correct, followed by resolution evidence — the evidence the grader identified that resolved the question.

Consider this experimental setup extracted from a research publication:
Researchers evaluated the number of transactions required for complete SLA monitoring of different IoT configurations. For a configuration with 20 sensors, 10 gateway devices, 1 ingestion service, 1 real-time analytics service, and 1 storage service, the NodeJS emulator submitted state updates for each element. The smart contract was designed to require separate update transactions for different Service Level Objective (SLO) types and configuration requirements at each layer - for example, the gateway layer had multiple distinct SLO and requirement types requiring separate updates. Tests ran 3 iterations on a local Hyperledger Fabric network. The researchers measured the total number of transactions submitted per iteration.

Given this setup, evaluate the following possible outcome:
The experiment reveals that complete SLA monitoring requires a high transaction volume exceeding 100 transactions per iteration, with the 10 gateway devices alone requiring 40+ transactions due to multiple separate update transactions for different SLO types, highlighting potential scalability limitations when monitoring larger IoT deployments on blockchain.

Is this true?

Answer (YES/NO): NO